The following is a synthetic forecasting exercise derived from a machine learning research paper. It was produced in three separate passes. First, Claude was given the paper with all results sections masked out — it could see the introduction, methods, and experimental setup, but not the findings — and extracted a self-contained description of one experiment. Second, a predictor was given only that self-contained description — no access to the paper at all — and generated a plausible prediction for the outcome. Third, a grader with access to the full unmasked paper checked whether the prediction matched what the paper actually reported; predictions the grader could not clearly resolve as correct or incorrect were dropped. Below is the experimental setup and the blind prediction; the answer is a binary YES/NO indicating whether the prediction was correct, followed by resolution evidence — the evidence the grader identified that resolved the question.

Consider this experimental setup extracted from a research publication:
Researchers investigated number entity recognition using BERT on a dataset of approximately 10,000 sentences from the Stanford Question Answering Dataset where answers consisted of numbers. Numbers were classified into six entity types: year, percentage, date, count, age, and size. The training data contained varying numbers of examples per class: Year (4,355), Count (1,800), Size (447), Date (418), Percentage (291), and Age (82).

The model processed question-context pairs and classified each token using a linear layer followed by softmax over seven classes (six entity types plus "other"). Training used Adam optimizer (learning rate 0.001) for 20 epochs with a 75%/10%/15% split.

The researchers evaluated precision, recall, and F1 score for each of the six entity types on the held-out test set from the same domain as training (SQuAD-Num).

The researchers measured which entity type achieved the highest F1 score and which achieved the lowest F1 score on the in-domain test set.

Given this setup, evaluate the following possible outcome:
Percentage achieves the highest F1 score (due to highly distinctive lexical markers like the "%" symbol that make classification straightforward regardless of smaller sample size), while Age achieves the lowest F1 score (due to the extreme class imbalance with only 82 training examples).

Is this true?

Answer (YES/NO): NO